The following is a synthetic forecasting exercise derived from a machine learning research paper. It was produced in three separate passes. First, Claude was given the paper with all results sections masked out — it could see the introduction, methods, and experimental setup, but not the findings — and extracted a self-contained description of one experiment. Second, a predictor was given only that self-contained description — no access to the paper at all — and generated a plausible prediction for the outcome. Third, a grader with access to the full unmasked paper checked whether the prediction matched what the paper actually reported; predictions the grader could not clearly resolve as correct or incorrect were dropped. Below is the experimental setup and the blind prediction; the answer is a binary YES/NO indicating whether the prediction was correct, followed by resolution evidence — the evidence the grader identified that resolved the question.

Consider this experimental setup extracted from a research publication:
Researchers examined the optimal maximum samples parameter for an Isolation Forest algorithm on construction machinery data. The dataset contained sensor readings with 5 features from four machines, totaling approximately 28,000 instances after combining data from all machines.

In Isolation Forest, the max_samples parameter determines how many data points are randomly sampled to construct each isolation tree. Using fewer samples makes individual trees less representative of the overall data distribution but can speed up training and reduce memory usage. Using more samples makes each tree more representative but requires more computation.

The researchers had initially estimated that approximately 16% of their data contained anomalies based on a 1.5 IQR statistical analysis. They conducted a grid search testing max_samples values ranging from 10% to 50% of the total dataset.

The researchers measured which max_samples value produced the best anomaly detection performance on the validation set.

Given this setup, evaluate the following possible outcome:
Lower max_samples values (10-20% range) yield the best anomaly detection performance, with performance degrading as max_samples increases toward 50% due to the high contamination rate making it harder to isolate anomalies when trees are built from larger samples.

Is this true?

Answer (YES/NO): NO